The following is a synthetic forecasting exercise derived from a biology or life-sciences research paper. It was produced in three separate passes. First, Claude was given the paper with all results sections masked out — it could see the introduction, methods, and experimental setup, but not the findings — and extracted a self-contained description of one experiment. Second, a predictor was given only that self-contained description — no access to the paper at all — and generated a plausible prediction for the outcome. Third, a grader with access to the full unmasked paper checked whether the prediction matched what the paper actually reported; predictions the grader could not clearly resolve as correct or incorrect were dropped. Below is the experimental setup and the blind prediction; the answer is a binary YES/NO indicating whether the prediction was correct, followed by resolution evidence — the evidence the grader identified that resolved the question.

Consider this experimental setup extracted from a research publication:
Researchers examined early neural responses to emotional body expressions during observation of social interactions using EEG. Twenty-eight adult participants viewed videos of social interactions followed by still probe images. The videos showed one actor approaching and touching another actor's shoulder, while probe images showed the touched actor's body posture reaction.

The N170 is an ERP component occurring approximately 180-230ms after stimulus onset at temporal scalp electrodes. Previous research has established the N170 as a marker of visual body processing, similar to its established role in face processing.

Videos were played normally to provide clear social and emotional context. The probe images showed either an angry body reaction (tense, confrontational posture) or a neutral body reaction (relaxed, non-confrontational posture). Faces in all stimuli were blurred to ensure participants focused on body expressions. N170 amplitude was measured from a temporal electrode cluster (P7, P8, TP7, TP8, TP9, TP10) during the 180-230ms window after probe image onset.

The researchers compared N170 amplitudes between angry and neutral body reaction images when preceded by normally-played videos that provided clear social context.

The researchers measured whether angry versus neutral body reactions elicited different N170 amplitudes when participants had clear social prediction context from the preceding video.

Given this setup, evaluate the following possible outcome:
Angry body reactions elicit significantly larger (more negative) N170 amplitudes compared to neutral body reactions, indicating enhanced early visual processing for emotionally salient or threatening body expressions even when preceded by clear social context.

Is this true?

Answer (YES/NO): YES